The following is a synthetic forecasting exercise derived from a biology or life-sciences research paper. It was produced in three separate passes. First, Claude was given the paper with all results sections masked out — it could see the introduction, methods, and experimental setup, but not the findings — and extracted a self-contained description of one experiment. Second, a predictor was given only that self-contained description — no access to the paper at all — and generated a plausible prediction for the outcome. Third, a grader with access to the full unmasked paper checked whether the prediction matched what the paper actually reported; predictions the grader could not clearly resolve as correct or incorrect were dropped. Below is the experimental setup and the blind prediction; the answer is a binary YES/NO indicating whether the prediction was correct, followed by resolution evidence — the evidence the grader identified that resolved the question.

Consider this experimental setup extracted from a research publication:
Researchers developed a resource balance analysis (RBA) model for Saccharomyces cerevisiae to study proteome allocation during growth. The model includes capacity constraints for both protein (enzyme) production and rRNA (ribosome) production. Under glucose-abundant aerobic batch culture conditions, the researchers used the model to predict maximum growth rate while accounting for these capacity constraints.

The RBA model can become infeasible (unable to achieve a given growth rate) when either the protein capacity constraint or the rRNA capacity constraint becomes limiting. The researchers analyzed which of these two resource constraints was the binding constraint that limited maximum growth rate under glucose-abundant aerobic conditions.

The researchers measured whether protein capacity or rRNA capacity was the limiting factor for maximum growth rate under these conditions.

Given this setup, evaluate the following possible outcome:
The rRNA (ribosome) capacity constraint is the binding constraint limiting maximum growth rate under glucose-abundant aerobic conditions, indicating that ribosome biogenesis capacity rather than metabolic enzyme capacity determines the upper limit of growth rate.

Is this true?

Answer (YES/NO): YES